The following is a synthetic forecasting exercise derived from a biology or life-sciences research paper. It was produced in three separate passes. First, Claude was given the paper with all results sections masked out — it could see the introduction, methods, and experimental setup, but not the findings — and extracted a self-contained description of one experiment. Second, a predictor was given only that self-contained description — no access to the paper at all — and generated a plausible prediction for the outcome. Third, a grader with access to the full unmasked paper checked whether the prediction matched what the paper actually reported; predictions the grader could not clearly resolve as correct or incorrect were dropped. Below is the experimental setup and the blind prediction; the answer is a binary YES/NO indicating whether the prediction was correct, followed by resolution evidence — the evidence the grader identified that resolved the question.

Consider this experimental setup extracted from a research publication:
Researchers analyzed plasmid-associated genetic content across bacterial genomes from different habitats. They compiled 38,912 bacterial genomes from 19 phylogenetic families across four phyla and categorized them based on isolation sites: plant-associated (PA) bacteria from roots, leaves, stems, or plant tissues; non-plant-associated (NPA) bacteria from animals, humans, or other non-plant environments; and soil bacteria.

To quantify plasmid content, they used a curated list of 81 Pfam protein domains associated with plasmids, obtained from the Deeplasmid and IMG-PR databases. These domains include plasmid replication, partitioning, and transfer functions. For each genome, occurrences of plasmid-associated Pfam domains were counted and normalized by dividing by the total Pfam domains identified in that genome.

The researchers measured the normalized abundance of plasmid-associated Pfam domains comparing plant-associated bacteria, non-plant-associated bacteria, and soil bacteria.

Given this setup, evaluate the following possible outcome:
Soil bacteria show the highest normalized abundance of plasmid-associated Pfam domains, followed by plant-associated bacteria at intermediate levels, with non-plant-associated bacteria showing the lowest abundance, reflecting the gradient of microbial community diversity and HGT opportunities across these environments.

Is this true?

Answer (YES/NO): NO